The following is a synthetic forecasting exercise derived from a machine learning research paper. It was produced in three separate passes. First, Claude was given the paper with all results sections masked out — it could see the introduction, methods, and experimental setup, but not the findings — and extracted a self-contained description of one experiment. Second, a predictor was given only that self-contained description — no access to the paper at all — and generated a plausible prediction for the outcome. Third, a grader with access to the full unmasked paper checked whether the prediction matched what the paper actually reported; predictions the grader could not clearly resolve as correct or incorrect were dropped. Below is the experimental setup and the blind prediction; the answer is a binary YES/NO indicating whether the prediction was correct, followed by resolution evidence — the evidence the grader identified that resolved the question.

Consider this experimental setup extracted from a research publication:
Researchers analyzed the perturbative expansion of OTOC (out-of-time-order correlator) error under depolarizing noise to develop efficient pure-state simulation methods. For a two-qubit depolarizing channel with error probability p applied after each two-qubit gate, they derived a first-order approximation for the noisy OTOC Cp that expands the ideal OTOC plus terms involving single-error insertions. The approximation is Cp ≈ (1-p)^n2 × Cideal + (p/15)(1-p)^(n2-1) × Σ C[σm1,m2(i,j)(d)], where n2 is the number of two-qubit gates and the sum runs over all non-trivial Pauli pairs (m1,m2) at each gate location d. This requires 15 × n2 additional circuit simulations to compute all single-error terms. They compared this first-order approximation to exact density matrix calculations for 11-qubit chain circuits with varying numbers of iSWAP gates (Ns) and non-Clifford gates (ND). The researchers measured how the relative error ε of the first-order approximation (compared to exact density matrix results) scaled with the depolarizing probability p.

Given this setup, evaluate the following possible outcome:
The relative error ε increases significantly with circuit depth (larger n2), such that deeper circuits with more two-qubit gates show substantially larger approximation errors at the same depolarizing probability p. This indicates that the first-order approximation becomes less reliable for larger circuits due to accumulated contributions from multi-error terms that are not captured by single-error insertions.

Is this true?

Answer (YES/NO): NO